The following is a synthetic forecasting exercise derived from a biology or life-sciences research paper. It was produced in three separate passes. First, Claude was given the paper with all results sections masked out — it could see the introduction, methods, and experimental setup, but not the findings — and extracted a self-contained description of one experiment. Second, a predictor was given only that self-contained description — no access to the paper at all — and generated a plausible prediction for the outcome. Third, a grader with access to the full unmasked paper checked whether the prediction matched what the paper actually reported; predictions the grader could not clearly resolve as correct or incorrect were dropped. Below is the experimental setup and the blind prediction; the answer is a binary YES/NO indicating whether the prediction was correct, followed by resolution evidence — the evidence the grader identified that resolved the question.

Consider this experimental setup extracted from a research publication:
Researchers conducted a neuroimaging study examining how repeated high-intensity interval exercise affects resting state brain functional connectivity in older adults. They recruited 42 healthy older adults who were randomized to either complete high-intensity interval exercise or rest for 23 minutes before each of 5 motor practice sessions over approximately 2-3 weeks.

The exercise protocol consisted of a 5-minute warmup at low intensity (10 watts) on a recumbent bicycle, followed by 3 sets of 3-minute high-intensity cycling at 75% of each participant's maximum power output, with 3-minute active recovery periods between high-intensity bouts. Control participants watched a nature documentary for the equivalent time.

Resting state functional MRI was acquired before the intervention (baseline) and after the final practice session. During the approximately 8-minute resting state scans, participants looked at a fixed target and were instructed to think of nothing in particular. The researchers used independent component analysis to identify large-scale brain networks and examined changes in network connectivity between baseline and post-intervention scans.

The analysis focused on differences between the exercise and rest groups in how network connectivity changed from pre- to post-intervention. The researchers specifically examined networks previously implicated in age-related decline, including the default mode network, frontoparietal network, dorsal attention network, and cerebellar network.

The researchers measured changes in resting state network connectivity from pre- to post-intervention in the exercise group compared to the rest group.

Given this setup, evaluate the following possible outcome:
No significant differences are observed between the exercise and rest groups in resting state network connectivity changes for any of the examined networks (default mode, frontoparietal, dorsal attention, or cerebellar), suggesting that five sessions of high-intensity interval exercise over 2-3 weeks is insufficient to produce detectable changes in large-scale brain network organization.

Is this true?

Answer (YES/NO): NO